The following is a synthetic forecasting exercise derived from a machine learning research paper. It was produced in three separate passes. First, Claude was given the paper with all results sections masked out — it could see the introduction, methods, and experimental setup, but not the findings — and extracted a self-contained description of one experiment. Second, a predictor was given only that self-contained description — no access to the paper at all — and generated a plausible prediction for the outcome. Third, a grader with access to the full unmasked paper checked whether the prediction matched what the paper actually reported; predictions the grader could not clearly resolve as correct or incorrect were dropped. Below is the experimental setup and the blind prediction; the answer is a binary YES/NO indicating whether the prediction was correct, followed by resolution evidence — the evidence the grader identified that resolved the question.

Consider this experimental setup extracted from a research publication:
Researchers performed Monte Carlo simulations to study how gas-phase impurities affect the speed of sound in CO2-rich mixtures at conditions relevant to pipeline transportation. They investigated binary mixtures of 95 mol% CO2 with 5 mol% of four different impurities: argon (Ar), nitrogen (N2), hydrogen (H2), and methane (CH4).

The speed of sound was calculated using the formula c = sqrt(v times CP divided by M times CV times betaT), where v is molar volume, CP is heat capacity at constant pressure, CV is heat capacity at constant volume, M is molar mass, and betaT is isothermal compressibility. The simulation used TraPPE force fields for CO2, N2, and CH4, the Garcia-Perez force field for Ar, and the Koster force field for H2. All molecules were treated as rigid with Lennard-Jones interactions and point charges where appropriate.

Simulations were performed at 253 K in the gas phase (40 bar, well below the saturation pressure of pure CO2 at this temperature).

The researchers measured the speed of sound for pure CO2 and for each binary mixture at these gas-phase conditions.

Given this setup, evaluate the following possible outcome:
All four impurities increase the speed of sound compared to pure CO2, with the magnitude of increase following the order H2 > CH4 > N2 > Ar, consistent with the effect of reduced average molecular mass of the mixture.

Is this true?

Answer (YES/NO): NO